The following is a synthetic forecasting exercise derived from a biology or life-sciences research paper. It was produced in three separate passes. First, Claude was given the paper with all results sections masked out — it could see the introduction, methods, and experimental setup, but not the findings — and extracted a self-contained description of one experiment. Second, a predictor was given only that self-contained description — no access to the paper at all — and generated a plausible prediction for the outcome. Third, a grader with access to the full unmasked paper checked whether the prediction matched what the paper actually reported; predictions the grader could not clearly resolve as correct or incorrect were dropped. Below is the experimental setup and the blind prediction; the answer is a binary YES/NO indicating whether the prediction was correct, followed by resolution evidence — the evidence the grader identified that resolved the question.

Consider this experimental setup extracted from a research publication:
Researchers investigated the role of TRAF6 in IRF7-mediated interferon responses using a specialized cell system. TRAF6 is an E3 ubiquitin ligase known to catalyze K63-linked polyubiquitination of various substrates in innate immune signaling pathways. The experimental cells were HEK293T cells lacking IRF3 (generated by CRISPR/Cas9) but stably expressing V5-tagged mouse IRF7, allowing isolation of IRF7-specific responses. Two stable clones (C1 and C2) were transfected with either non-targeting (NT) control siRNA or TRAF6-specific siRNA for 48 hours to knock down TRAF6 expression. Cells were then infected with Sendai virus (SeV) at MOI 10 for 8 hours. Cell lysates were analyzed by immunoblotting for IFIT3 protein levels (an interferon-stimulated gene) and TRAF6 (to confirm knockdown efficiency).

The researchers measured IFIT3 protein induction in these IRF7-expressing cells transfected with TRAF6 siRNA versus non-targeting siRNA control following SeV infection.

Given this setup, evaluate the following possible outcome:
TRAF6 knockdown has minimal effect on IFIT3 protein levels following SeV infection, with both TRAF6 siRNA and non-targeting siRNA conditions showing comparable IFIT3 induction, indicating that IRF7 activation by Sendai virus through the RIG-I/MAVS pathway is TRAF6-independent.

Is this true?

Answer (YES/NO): NO